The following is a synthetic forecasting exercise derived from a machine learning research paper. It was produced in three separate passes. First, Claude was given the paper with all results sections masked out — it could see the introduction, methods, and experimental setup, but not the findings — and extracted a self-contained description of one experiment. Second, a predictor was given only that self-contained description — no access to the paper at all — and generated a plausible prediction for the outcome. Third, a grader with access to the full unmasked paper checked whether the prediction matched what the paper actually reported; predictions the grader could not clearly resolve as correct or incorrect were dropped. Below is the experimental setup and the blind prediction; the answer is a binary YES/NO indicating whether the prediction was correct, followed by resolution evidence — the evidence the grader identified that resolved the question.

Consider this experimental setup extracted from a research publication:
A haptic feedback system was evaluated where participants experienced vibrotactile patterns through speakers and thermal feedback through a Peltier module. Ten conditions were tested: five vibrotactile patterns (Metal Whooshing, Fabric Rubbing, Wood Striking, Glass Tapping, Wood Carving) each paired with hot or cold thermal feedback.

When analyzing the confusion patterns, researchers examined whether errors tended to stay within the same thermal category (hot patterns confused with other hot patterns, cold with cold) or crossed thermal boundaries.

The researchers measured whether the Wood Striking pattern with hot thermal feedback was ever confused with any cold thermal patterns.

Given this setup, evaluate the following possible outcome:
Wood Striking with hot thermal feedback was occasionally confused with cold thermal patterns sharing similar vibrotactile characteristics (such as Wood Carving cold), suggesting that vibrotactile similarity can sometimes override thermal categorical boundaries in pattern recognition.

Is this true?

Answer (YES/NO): NO